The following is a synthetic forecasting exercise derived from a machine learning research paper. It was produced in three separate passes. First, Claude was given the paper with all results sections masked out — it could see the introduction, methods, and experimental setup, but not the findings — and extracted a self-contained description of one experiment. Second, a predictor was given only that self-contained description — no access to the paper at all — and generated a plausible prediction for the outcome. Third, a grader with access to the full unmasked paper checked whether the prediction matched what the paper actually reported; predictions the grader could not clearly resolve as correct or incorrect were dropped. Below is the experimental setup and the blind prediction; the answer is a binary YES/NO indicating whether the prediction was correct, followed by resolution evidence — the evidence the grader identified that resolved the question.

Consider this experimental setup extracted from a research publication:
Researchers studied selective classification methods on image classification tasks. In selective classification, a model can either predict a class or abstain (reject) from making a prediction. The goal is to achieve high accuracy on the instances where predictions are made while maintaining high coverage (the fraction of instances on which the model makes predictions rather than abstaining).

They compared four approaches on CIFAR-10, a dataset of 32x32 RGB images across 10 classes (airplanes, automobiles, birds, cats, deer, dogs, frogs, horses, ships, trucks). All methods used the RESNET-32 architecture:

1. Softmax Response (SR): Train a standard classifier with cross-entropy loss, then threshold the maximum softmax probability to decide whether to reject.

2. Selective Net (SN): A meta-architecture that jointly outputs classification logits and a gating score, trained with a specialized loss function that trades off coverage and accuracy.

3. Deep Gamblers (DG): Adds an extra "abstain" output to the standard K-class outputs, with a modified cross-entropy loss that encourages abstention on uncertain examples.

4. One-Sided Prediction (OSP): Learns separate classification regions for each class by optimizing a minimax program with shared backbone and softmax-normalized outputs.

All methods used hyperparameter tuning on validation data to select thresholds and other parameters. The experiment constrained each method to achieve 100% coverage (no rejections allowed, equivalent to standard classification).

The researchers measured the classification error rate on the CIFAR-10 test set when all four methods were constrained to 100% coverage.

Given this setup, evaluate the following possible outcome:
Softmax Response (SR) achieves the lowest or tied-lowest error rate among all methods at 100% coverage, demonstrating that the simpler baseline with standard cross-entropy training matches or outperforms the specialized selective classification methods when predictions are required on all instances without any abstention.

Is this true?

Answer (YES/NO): YES